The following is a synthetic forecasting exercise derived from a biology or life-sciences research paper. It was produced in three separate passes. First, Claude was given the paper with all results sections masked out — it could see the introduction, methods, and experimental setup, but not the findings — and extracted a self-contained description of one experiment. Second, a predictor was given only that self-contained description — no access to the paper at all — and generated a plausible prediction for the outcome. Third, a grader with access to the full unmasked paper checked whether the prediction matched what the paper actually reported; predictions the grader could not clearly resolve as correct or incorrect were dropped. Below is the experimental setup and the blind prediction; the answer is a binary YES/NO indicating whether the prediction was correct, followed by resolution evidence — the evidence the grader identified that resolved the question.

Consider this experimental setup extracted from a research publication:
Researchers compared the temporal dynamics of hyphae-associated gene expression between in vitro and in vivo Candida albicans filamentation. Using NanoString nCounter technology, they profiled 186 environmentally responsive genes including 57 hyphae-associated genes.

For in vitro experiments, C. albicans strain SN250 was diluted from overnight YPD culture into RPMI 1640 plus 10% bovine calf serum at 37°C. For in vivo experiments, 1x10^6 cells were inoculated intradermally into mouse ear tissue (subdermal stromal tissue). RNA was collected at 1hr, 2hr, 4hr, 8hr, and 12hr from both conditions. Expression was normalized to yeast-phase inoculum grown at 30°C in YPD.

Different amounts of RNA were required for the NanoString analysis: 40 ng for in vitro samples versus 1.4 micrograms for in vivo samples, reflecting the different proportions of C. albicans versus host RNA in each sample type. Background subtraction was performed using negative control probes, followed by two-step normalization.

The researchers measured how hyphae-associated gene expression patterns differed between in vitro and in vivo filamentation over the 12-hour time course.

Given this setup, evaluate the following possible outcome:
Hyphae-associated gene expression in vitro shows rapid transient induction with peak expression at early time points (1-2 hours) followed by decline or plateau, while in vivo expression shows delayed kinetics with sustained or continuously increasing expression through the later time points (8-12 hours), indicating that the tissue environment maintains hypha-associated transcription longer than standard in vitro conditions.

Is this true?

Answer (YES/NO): NO